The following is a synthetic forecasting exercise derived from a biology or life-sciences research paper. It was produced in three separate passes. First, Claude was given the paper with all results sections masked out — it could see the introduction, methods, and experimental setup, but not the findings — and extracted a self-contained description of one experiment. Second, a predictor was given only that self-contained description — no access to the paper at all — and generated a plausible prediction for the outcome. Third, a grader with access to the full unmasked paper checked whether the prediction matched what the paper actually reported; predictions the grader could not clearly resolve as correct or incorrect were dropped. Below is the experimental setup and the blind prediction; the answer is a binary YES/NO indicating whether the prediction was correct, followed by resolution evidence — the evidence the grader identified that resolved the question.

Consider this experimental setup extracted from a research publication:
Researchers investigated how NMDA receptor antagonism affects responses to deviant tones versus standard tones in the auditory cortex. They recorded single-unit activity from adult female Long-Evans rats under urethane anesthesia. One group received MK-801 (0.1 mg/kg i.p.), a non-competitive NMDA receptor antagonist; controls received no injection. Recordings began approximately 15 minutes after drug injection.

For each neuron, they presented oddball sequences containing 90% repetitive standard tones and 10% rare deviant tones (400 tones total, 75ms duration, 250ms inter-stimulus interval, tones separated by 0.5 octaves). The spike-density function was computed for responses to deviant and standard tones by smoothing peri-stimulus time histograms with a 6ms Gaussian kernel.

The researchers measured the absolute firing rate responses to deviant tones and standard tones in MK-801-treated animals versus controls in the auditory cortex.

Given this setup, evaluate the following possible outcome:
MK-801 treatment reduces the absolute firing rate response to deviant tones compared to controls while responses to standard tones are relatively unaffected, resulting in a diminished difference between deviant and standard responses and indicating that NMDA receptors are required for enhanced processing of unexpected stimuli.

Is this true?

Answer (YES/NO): NO